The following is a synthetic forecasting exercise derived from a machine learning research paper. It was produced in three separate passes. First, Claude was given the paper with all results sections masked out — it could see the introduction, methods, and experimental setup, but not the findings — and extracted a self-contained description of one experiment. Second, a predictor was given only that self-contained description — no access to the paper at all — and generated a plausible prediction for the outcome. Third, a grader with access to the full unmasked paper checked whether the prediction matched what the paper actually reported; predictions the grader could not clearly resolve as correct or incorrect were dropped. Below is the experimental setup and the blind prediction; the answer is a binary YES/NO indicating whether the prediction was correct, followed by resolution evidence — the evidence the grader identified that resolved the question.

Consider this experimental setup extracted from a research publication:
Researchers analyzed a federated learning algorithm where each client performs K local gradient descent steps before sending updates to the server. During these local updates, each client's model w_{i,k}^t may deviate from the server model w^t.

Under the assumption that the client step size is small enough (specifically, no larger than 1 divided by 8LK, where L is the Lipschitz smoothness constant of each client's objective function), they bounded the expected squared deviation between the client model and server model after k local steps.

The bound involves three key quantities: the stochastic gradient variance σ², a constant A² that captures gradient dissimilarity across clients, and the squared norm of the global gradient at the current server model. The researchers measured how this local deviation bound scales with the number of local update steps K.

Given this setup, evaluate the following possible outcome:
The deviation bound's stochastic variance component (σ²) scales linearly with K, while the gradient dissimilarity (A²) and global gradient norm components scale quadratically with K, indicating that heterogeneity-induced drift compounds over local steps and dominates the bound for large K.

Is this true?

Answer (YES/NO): NO